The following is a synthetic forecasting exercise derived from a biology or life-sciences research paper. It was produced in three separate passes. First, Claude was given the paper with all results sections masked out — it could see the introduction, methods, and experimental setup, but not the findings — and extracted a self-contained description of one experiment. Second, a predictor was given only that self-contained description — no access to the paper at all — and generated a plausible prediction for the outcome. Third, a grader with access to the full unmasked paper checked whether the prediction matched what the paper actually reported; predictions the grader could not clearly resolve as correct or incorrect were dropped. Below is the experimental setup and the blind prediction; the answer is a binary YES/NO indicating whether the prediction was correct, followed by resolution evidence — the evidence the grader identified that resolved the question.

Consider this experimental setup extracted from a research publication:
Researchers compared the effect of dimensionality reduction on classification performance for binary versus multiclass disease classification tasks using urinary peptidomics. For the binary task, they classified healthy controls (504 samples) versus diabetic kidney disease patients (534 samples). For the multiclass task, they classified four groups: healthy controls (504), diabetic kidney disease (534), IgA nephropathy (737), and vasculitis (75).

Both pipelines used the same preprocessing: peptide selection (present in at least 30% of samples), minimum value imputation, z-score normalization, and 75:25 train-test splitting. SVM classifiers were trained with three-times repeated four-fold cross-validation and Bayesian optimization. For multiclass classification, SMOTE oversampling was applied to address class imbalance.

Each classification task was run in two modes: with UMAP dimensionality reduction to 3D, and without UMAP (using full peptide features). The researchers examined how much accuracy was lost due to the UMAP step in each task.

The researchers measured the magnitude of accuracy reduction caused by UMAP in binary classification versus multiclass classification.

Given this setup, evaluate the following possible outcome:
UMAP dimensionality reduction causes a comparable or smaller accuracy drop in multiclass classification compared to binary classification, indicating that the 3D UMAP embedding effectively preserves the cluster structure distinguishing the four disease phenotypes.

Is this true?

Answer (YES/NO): NO